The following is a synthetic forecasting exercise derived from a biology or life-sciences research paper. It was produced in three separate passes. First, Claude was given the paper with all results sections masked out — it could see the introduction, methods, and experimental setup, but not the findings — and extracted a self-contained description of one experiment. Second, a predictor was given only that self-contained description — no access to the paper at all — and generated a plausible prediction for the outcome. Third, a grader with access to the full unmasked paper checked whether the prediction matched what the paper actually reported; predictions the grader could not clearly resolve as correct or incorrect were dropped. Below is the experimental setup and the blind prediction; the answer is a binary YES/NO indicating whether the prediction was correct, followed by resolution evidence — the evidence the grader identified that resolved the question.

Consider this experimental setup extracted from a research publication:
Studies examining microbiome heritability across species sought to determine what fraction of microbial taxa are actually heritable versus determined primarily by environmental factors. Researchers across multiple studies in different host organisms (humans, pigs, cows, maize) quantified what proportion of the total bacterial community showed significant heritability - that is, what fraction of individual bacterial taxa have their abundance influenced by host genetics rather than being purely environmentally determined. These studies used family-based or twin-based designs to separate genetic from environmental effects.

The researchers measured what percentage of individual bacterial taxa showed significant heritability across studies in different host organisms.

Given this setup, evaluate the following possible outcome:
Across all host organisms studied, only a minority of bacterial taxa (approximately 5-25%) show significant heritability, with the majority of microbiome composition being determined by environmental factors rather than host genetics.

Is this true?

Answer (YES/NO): NO